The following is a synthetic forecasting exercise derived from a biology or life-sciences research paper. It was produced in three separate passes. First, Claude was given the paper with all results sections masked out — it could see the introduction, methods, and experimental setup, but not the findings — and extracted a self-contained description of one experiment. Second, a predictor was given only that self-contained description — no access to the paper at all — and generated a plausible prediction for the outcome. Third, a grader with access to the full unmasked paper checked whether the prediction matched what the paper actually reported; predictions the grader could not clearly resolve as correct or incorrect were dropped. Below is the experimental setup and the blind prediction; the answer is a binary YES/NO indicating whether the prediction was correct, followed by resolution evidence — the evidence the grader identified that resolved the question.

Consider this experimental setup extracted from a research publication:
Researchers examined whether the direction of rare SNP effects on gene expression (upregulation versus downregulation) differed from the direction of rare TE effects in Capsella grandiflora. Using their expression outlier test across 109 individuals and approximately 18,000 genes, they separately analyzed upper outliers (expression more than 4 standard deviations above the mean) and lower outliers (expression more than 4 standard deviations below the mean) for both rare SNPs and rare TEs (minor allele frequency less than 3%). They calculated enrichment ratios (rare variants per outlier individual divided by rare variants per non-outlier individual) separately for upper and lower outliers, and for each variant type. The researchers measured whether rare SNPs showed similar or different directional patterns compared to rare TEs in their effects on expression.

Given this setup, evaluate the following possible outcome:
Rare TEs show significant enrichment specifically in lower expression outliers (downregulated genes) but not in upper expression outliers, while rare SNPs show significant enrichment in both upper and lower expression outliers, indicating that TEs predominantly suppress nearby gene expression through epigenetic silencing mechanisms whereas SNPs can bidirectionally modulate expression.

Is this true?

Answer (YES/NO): NO